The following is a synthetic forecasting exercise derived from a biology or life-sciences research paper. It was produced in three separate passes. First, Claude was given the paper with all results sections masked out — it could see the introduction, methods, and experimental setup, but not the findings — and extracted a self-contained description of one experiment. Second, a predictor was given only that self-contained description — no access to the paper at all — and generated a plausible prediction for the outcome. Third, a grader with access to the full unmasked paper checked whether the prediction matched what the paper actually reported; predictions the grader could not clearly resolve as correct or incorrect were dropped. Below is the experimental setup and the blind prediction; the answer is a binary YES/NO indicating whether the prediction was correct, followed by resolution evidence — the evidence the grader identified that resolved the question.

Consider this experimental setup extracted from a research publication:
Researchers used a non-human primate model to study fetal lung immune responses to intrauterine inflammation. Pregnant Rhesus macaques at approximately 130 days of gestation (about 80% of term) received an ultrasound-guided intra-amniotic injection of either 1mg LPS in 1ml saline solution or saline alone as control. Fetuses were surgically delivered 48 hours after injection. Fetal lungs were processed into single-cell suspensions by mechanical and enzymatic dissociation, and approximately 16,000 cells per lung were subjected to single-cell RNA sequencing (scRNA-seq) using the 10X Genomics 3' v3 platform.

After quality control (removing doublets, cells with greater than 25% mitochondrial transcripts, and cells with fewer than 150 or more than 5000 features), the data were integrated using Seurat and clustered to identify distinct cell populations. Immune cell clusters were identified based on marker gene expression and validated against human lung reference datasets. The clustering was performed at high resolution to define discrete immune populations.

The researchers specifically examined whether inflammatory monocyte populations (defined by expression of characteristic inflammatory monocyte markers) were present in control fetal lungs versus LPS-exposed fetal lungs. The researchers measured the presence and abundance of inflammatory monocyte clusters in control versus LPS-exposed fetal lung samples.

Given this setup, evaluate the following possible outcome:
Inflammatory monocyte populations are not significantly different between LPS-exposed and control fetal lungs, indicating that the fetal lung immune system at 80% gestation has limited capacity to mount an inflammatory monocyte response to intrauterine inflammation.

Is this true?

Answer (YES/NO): NO